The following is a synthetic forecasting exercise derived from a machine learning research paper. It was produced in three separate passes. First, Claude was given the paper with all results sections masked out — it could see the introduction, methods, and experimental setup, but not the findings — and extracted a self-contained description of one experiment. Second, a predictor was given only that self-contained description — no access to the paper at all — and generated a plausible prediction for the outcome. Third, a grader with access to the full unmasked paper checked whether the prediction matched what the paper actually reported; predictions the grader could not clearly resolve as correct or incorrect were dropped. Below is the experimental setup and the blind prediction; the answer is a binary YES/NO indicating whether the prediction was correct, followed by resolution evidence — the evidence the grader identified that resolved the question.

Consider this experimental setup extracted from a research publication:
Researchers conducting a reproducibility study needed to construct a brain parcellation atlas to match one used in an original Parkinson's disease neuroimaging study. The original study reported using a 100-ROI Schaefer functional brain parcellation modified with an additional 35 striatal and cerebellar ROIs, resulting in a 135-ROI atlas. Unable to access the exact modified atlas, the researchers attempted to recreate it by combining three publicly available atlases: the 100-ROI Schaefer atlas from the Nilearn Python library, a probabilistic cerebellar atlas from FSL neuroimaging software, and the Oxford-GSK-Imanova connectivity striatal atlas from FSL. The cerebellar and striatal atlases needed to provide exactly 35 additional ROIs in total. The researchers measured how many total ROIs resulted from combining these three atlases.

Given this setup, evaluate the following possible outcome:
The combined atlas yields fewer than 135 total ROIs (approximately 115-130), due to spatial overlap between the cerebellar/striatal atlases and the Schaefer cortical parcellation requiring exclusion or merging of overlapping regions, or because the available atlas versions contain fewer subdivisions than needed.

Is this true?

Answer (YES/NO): NO